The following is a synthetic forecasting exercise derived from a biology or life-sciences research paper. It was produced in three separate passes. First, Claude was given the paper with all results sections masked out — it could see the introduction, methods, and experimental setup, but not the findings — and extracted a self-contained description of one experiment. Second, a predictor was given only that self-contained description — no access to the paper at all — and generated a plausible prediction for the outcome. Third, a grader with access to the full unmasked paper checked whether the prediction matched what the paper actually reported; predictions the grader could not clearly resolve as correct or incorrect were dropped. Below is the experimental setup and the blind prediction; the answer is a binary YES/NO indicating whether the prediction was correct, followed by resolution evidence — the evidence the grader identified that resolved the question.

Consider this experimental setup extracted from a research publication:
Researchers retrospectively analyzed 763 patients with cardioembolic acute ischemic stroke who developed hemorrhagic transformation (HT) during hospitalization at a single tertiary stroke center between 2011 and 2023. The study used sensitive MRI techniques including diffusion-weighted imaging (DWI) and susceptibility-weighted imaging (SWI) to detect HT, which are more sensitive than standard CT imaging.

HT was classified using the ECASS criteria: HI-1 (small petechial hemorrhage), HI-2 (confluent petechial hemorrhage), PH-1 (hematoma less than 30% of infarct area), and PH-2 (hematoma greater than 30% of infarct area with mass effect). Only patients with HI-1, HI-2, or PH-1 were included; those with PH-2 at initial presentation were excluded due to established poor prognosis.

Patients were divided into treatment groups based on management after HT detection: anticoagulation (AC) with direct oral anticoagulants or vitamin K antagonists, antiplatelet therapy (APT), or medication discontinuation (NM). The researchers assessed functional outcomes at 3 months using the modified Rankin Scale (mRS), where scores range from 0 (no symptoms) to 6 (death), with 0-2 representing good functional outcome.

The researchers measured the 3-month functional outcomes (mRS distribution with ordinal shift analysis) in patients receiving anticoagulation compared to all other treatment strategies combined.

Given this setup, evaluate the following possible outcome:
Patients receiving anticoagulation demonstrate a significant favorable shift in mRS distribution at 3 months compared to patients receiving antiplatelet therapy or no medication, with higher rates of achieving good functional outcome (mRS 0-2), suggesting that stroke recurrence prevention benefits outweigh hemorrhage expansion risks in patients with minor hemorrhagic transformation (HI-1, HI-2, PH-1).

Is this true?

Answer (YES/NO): YES